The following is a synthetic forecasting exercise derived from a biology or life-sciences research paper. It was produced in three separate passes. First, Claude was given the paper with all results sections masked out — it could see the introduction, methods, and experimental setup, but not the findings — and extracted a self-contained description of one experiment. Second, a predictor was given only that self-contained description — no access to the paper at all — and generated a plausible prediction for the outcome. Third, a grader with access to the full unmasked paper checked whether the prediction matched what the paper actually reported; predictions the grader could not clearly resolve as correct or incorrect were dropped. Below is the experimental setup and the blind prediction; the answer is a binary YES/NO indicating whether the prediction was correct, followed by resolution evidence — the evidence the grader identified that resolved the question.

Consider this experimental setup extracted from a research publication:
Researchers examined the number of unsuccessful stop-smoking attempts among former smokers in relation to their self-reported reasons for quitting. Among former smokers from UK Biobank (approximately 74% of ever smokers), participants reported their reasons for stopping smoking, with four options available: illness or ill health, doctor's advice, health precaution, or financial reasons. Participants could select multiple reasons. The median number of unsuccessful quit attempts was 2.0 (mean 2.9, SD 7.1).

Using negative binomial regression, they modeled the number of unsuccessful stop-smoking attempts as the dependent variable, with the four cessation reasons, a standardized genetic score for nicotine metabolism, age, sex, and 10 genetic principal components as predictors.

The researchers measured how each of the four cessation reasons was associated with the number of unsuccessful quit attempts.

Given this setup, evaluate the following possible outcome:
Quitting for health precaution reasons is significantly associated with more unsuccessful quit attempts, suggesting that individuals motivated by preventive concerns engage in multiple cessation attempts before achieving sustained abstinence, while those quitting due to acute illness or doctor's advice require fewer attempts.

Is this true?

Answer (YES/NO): NO